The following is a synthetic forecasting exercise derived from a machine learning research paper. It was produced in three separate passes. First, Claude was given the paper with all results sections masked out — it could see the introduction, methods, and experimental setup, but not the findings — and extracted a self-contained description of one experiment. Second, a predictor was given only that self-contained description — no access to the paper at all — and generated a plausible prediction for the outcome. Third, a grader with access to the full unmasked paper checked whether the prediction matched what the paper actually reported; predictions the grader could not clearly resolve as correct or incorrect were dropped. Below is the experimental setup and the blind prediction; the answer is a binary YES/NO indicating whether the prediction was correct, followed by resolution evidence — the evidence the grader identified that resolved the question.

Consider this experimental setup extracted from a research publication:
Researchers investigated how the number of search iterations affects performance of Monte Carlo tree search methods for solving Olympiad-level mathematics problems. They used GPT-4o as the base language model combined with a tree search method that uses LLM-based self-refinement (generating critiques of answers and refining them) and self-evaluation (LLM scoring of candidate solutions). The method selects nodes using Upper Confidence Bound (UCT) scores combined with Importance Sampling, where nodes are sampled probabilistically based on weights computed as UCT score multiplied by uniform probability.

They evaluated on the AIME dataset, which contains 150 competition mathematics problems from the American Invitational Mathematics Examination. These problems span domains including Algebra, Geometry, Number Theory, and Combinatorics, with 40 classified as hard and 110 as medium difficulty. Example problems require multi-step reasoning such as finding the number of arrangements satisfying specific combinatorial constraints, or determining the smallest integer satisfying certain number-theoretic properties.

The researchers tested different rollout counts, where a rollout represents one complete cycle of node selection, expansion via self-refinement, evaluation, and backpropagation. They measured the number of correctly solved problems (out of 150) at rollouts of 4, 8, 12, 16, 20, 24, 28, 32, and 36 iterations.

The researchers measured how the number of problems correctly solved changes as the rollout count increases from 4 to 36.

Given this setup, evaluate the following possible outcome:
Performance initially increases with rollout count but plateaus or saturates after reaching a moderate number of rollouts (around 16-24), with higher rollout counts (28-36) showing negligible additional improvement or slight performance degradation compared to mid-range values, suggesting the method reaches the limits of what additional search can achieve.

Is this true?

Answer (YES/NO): NO